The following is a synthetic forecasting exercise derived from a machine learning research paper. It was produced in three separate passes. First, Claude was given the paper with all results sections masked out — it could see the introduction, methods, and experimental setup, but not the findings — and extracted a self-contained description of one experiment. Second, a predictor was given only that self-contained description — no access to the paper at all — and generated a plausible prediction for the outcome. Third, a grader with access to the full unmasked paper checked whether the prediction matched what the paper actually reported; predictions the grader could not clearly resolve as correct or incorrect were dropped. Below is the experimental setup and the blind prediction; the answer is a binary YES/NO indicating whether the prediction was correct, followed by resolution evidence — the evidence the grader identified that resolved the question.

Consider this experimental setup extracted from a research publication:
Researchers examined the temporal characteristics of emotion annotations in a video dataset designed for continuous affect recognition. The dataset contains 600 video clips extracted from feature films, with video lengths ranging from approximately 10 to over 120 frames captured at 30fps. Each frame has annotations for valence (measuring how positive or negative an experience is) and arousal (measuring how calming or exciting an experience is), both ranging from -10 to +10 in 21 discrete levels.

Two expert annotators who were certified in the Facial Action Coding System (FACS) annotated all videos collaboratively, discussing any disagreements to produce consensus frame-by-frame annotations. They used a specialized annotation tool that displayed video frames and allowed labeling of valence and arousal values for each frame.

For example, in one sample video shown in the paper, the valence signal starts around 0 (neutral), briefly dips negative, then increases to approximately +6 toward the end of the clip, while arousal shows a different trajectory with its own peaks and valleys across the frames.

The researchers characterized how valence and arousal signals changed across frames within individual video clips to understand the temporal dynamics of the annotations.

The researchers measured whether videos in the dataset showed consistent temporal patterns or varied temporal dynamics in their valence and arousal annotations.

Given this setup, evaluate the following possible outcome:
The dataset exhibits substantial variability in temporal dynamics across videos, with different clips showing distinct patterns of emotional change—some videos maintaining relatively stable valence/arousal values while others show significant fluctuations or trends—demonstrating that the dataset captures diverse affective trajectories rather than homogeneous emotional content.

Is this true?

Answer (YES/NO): YES